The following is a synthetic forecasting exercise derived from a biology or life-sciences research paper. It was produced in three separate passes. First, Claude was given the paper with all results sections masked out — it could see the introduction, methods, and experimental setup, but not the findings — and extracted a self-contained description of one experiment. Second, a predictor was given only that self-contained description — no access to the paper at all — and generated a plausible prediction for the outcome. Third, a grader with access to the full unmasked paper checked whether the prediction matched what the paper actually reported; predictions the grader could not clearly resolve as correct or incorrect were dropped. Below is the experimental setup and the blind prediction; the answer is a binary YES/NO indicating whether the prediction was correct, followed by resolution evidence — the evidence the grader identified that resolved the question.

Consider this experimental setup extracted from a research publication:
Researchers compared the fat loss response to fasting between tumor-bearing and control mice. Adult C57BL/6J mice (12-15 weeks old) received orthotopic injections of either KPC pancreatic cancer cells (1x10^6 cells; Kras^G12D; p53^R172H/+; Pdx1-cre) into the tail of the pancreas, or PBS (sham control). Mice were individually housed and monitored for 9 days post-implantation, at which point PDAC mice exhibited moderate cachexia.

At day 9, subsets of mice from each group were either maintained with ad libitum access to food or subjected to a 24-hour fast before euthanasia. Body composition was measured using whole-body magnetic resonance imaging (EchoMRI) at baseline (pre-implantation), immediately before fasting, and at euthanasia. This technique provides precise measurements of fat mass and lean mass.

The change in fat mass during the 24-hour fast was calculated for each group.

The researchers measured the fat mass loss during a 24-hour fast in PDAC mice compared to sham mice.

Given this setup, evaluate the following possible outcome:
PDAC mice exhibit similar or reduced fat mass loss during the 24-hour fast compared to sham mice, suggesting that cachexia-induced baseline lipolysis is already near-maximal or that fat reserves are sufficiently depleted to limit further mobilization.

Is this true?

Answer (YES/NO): YES